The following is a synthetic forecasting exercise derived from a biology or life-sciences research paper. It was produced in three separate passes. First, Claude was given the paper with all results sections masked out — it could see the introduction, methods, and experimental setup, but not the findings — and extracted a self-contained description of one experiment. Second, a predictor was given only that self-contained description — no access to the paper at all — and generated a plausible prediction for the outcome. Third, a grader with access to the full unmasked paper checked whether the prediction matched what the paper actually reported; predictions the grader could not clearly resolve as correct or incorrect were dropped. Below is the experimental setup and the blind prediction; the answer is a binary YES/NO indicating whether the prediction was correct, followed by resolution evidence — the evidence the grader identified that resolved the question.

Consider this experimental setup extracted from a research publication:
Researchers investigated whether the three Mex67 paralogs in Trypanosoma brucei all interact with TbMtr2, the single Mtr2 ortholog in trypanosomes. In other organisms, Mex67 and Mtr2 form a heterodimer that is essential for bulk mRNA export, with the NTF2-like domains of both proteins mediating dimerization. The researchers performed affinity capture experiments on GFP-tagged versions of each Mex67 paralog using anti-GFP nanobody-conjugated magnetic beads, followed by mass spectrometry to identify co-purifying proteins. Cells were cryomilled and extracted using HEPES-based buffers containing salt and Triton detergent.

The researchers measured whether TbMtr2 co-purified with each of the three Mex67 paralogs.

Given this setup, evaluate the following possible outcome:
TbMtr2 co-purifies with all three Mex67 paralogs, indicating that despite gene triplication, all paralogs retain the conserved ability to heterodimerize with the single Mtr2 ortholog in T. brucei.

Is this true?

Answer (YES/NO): YES